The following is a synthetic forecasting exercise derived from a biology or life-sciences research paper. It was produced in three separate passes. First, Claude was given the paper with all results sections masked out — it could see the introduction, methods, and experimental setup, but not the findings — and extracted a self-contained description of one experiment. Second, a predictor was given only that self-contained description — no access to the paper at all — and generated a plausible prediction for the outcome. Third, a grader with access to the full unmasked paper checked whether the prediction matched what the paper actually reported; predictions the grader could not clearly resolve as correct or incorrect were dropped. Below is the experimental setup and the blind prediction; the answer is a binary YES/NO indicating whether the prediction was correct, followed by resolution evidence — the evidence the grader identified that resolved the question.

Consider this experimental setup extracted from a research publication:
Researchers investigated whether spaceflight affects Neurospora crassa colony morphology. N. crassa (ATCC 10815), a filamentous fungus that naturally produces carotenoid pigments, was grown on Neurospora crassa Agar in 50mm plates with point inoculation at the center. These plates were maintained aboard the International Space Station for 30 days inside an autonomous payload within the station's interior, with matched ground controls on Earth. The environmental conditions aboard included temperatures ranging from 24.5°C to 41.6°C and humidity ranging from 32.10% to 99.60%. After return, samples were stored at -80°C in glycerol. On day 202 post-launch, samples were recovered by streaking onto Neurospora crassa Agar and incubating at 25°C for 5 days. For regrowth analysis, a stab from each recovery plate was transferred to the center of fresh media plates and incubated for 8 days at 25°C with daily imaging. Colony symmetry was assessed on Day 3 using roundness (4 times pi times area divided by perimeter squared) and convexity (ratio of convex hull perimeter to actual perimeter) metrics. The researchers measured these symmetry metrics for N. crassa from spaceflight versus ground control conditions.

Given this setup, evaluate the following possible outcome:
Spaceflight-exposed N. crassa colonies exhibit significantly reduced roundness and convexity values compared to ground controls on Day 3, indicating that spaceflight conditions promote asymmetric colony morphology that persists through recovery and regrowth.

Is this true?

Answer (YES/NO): NO